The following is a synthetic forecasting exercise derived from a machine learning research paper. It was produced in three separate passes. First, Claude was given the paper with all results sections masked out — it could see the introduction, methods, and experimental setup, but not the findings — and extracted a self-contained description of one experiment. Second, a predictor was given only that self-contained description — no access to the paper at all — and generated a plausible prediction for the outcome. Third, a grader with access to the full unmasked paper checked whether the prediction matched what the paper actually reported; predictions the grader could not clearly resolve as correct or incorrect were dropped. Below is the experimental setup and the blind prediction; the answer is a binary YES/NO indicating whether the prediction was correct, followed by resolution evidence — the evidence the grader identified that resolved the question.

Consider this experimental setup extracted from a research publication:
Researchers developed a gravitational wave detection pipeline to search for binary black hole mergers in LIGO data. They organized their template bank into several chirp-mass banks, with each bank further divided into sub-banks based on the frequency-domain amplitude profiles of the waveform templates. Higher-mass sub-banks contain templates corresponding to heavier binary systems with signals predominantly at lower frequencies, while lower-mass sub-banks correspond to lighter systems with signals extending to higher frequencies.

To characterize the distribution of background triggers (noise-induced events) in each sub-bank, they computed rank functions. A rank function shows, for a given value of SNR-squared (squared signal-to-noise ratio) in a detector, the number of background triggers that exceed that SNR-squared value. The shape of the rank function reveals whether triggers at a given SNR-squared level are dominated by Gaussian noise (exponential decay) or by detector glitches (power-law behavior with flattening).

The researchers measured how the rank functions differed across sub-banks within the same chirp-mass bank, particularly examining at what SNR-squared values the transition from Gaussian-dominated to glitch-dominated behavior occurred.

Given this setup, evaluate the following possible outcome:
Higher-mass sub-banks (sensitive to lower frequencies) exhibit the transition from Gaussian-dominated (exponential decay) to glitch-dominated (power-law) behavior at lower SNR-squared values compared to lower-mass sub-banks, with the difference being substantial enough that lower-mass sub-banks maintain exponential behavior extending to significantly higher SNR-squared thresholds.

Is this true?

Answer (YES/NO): YES